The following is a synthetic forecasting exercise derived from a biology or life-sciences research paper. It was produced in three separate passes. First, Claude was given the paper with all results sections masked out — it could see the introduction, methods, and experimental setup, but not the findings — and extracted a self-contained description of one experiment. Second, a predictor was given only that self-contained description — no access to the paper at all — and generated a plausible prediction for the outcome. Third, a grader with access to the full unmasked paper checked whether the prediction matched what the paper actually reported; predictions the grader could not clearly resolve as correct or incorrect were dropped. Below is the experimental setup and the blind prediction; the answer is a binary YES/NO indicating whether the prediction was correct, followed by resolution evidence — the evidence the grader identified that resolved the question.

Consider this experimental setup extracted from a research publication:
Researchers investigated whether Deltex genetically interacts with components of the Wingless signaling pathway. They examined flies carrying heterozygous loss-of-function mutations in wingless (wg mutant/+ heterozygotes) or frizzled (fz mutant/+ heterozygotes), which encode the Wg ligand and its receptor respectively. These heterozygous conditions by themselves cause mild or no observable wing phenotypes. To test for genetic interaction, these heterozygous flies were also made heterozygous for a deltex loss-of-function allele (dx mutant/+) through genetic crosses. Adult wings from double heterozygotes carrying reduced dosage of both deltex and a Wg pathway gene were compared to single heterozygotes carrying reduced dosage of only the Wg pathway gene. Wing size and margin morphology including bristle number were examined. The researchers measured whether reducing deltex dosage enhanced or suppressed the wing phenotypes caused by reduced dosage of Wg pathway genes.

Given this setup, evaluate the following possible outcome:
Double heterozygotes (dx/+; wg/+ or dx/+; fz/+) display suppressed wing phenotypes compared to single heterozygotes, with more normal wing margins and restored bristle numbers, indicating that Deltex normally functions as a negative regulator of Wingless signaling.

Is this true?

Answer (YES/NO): NO